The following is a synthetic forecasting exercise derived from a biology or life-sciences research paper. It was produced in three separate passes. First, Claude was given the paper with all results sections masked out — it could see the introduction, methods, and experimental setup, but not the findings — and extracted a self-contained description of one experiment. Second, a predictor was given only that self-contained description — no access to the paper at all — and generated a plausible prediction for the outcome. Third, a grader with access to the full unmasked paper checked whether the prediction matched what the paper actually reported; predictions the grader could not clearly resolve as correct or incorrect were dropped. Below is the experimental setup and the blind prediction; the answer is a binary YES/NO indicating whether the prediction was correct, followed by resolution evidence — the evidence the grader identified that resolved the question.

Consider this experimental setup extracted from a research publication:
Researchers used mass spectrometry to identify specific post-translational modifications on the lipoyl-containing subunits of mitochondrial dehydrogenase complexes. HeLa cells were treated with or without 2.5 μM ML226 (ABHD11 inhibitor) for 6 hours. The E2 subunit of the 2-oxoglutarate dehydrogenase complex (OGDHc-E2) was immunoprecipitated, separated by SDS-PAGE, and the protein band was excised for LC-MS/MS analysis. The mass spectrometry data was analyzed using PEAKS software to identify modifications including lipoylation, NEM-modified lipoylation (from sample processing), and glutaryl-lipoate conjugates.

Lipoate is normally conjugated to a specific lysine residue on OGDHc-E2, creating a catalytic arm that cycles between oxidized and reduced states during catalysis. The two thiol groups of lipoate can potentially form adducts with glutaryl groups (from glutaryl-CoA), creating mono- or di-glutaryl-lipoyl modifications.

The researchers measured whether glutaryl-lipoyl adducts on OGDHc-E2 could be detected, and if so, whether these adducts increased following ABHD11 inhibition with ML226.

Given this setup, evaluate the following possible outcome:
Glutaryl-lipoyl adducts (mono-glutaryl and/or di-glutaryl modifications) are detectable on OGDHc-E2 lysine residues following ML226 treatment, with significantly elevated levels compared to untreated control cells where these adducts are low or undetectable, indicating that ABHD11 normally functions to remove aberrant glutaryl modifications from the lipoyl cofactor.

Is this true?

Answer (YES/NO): YES